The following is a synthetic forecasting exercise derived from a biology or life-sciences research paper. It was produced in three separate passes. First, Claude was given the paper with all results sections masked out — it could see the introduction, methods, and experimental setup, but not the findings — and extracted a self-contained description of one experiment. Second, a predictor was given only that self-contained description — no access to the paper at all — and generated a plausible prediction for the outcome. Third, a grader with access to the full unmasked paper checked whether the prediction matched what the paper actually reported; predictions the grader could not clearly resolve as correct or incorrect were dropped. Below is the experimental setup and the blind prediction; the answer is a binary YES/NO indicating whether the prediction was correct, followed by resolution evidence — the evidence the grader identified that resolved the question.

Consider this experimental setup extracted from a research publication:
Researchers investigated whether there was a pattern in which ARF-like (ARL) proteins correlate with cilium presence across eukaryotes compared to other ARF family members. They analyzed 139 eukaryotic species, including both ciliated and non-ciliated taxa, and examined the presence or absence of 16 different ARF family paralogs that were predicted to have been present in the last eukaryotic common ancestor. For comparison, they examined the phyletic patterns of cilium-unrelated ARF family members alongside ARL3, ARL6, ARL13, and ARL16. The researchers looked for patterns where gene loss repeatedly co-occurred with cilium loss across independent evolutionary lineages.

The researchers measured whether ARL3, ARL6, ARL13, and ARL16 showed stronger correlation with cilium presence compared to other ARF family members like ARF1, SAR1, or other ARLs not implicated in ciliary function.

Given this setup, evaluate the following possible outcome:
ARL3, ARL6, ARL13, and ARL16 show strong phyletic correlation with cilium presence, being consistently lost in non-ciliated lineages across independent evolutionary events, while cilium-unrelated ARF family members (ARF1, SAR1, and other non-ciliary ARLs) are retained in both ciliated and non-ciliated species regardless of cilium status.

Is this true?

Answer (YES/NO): YES